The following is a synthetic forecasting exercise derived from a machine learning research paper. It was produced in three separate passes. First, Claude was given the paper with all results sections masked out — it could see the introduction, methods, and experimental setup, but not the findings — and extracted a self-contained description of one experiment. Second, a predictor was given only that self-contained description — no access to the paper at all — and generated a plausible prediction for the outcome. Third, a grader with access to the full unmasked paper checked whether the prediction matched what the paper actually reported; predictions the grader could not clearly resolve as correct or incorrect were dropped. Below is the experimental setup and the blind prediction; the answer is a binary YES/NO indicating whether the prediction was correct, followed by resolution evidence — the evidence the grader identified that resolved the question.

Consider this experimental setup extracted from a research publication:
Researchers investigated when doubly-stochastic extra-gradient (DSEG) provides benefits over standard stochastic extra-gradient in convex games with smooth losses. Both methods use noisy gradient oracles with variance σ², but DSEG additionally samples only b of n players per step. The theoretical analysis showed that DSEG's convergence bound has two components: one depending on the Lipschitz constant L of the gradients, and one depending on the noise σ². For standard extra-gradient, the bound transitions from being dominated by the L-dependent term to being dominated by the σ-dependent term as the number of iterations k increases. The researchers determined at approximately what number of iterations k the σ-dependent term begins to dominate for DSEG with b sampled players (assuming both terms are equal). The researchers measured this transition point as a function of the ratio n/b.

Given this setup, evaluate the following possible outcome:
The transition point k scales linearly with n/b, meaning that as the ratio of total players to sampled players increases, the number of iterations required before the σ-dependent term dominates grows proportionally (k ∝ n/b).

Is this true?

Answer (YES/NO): NO